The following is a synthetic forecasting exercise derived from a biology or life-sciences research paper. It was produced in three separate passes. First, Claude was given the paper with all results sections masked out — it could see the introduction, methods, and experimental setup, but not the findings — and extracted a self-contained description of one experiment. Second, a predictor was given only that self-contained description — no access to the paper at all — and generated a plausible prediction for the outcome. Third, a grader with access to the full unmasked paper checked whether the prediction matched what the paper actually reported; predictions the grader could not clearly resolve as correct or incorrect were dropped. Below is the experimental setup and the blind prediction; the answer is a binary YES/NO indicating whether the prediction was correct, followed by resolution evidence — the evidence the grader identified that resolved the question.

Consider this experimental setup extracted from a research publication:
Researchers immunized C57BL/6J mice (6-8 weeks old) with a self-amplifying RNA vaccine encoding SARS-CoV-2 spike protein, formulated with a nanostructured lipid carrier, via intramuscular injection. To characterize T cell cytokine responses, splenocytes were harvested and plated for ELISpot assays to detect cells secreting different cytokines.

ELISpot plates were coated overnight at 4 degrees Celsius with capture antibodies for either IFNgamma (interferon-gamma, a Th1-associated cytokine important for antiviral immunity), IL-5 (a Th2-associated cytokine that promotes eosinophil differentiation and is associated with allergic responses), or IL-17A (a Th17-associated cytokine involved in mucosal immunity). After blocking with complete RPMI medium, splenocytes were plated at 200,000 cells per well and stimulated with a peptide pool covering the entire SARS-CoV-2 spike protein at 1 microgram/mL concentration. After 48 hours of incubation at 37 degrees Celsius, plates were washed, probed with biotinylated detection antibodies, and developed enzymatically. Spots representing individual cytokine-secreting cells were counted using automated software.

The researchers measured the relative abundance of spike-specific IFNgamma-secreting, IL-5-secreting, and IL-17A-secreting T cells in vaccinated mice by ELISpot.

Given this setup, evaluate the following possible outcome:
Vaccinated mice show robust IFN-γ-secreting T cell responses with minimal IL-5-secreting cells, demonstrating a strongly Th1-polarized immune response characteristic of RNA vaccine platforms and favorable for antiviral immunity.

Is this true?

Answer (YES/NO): YES